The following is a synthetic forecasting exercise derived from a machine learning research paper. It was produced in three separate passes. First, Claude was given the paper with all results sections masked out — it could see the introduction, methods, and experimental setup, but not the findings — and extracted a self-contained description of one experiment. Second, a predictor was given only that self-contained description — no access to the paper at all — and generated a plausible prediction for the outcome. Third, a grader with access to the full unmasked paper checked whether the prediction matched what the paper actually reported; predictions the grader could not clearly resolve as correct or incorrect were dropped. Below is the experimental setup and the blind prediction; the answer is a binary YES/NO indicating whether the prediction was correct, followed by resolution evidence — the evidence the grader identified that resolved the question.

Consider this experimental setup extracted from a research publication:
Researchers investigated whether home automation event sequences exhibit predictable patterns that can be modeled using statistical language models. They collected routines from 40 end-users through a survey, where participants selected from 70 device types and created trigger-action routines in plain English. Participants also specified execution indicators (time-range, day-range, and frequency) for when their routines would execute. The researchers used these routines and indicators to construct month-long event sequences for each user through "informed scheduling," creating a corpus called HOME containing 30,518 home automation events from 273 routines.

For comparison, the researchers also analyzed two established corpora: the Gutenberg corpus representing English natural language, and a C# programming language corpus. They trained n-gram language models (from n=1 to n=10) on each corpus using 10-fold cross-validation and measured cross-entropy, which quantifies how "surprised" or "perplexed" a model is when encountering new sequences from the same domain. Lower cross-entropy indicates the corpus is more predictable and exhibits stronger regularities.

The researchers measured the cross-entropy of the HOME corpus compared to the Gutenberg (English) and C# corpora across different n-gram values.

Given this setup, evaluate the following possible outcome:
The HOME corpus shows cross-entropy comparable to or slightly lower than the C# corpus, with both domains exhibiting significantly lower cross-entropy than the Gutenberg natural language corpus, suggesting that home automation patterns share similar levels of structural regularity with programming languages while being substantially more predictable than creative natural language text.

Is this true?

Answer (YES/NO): NO